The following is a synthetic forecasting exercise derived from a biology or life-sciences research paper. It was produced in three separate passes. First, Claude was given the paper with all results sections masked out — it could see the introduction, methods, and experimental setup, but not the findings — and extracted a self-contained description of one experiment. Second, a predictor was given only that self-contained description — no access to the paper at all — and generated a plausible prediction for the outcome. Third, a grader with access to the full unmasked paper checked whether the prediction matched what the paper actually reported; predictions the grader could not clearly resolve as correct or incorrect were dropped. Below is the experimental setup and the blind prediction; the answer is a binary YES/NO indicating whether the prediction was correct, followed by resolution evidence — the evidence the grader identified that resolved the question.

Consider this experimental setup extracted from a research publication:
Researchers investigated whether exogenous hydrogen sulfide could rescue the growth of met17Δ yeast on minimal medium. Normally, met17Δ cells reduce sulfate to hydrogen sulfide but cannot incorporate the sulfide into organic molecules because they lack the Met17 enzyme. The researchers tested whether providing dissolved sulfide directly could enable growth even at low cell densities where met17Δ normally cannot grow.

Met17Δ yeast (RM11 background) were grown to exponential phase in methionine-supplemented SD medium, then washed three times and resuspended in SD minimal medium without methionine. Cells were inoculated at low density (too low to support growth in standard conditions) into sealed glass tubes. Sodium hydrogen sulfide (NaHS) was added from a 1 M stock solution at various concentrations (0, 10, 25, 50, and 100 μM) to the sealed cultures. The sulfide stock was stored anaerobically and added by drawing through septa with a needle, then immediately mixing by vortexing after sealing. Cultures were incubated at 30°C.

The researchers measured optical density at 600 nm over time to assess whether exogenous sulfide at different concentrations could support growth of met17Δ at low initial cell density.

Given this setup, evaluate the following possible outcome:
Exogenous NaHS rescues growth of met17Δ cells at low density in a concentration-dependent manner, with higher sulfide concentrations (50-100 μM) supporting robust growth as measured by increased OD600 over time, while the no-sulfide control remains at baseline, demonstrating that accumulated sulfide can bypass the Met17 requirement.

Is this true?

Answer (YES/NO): YES